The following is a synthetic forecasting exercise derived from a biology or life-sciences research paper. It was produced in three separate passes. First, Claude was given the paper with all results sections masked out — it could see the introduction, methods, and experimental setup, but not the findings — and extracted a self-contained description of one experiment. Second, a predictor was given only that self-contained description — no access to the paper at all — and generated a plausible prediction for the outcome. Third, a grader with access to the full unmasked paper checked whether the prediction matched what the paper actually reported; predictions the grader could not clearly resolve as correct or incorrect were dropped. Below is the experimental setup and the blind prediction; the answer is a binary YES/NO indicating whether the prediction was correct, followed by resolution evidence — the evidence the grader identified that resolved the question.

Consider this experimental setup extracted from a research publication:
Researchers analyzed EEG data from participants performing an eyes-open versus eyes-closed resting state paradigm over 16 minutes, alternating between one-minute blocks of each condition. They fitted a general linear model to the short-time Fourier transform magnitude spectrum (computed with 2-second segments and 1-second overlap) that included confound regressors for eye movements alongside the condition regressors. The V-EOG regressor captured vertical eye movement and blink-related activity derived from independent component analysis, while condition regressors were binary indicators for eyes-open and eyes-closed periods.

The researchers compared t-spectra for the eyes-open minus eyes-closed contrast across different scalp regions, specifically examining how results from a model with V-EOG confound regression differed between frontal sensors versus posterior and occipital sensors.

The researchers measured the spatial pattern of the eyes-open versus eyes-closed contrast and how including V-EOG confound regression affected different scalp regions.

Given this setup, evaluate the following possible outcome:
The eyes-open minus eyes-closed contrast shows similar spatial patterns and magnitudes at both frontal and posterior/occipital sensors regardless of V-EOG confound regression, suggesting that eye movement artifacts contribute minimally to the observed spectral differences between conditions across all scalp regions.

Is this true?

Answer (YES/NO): NO